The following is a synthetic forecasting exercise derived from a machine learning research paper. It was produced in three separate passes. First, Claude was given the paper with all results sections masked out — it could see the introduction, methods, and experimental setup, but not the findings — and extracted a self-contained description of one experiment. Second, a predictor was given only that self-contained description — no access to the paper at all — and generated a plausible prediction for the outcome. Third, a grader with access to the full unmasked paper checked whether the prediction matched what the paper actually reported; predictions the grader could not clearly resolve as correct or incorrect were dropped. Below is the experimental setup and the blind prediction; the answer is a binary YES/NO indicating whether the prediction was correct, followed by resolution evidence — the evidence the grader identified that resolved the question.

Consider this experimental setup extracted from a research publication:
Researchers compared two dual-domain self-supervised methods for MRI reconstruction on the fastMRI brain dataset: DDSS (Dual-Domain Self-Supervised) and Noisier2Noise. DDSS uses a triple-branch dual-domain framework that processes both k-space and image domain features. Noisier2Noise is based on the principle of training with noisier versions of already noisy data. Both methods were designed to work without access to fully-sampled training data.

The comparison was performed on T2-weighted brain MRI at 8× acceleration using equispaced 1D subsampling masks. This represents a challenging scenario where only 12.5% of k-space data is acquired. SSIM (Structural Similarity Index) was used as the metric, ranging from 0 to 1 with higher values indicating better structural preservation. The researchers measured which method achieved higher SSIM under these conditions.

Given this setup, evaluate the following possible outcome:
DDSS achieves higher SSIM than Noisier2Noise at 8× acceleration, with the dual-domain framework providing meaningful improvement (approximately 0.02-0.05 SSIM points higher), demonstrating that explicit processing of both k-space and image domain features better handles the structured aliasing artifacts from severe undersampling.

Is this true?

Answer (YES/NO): NO